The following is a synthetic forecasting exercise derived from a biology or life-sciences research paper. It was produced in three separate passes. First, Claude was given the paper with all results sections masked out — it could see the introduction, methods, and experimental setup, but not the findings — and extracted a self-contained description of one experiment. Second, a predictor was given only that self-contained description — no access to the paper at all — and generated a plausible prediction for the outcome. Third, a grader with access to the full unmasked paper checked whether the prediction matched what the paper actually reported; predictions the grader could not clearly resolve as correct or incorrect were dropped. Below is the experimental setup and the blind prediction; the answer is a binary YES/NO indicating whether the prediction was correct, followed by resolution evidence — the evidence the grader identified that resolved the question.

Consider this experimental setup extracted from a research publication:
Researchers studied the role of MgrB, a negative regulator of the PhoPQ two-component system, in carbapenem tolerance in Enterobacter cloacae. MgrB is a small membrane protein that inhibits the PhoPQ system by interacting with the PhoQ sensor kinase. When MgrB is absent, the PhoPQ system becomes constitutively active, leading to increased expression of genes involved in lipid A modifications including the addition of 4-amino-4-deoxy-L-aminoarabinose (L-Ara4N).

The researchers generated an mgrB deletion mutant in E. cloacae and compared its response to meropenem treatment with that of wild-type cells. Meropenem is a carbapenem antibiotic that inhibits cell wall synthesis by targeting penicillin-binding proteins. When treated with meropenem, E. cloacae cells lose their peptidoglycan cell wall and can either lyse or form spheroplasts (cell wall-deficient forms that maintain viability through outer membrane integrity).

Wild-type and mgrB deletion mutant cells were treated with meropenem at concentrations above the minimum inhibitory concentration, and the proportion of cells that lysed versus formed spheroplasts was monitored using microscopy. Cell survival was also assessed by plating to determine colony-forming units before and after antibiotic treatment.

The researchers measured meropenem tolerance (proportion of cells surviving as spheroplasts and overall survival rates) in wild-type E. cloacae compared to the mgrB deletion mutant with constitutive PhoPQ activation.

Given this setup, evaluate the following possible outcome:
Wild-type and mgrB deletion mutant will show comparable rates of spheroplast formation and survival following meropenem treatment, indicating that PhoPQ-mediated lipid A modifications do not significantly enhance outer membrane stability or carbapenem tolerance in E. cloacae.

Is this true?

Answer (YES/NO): NO